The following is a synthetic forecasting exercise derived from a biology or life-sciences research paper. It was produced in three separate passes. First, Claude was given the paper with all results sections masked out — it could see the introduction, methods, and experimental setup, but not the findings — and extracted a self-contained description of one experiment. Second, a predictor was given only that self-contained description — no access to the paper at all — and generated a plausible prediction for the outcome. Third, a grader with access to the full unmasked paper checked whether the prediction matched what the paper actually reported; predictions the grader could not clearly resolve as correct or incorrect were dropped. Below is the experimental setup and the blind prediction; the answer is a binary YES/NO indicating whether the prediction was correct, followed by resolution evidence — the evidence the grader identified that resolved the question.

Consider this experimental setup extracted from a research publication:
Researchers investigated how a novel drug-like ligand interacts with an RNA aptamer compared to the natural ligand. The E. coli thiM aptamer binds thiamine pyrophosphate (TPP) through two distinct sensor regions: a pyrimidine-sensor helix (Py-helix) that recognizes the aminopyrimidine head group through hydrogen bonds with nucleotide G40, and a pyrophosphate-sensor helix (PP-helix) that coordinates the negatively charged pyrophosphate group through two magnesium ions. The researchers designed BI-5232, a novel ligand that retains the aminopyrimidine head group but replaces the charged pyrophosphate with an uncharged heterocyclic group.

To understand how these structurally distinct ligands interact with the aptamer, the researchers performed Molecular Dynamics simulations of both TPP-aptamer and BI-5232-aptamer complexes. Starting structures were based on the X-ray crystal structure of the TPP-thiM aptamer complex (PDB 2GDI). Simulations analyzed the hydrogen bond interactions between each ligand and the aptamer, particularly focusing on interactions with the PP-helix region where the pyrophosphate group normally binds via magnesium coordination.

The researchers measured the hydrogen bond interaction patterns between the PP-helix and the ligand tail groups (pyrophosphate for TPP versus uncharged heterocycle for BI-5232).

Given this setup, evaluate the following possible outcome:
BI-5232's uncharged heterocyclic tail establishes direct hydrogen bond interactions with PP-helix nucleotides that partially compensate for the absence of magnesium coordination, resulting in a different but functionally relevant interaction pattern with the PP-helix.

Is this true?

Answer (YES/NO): YES